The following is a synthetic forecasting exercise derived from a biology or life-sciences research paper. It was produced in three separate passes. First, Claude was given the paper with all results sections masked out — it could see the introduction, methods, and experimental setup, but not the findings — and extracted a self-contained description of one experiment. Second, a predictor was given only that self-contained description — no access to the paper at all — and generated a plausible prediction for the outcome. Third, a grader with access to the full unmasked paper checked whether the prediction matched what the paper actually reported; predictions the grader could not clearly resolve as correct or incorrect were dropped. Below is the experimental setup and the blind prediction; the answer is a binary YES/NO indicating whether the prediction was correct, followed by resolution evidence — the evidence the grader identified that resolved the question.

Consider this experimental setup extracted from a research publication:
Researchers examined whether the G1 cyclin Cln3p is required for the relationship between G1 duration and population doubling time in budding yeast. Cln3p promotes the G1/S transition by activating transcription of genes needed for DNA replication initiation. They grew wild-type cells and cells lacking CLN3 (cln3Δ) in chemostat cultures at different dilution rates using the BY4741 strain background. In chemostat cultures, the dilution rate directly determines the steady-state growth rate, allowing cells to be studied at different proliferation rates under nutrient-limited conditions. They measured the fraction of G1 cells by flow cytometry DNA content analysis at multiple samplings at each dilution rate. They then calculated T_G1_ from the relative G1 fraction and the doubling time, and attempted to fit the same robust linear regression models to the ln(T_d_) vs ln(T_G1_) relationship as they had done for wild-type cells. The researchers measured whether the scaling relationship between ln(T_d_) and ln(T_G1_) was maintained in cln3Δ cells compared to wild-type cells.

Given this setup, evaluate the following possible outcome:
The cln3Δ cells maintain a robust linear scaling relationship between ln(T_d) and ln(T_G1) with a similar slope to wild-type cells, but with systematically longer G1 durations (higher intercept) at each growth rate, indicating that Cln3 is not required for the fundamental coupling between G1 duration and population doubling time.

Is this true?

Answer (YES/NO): NO